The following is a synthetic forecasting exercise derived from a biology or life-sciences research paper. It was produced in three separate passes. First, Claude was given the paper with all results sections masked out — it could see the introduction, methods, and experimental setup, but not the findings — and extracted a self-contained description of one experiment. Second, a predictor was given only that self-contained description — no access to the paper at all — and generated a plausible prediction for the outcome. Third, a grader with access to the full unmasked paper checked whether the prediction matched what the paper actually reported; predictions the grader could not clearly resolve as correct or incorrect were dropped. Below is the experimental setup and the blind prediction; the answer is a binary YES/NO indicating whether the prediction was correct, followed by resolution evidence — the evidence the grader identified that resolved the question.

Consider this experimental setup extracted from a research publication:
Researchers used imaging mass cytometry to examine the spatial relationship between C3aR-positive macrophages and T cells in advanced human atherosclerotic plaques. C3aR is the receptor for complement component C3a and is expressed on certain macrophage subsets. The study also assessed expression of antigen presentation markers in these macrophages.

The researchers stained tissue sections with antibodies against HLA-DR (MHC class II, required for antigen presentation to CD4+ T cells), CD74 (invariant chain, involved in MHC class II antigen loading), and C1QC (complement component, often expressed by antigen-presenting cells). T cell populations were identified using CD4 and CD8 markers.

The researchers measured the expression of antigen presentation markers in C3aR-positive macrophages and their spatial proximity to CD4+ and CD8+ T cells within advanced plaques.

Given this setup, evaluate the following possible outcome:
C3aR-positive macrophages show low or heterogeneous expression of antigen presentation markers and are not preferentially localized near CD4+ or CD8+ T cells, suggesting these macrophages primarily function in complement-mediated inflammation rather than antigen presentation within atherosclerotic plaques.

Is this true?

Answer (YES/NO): NO